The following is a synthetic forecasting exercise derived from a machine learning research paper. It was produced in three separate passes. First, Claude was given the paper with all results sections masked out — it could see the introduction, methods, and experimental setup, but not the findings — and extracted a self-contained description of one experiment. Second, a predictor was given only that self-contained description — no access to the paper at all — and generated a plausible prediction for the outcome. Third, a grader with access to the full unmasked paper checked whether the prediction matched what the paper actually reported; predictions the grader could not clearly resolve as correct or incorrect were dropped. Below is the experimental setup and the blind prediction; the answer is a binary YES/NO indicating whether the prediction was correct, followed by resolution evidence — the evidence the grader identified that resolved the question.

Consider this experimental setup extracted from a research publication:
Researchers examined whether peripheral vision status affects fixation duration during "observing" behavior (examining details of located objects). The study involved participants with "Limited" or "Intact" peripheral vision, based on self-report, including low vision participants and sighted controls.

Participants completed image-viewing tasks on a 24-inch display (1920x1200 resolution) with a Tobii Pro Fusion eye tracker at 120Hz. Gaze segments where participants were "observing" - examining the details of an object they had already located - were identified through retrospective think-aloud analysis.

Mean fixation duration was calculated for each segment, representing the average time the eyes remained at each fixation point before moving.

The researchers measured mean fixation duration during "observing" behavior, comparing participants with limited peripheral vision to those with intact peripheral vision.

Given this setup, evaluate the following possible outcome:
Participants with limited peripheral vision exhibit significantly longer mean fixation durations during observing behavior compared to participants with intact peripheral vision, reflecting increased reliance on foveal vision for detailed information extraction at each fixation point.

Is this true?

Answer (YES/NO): NO